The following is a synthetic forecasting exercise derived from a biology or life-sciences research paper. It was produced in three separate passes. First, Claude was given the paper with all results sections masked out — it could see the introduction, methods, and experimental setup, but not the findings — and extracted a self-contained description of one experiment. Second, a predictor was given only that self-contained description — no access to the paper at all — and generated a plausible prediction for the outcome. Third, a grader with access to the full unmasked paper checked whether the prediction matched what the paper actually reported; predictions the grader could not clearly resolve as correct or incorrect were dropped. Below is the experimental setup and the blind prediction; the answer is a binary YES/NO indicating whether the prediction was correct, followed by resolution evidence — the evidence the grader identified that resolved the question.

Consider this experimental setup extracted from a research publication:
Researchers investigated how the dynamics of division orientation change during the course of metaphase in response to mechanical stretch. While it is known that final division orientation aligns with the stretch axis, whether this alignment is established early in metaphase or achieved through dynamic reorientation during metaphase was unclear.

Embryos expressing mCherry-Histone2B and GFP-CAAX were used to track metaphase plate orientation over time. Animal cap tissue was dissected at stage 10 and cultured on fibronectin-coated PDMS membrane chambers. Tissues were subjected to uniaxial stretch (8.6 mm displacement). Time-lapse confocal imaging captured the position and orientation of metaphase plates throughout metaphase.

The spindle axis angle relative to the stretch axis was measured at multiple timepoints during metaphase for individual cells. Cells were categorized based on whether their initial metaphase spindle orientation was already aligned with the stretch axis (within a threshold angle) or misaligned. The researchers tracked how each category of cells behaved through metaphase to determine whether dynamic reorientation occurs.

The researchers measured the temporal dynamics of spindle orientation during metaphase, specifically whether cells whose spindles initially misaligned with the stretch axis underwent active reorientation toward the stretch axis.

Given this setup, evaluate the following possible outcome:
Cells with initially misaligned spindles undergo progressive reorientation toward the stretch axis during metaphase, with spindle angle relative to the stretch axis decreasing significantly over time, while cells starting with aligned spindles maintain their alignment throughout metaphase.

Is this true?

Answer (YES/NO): YES